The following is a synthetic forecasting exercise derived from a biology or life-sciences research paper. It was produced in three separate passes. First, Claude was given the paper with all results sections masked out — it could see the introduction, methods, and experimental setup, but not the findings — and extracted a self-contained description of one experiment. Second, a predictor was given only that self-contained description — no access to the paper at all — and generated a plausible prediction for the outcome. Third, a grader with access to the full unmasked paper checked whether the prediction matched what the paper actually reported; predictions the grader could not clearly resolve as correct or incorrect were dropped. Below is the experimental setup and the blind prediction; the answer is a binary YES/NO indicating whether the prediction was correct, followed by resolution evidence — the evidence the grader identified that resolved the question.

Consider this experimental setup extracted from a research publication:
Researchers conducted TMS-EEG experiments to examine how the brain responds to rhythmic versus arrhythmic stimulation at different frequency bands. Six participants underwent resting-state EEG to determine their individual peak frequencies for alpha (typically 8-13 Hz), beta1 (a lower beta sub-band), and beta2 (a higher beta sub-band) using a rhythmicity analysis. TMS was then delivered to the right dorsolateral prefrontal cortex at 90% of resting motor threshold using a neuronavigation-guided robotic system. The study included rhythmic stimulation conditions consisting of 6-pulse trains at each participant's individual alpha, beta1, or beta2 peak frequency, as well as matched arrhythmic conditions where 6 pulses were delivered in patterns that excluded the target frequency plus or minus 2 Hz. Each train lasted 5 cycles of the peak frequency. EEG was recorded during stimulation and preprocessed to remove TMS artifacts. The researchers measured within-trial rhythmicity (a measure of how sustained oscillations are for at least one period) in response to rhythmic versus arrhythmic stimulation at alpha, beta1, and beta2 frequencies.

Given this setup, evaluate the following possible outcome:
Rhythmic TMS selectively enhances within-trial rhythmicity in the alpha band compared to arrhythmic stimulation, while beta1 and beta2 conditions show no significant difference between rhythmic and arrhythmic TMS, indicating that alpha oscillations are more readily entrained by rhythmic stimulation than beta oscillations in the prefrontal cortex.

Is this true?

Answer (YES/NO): NO